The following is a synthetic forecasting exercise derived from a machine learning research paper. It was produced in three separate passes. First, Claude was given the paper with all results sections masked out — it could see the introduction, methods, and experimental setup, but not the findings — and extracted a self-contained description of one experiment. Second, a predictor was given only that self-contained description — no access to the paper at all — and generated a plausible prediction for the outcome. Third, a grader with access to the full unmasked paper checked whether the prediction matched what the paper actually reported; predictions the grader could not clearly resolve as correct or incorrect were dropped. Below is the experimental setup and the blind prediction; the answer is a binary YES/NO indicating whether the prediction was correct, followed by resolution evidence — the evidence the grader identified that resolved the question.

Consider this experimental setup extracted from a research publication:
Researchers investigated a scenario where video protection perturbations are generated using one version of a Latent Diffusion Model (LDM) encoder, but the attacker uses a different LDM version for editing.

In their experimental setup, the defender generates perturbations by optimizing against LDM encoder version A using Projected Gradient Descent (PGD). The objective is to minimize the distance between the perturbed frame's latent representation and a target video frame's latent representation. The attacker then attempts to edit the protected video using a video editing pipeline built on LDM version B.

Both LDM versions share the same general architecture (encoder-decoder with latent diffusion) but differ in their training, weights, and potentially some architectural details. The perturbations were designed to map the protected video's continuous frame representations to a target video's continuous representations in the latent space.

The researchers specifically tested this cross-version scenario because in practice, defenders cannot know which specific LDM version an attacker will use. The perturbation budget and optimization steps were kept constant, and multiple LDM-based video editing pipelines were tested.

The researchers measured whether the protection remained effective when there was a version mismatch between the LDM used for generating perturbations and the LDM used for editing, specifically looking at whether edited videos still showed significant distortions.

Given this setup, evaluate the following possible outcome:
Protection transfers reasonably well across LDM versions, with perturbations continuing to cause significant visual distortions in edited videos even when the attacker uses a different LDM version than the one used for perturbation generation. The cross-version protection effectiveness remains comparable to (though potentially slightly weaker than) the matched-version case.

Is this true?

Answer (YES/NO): YES